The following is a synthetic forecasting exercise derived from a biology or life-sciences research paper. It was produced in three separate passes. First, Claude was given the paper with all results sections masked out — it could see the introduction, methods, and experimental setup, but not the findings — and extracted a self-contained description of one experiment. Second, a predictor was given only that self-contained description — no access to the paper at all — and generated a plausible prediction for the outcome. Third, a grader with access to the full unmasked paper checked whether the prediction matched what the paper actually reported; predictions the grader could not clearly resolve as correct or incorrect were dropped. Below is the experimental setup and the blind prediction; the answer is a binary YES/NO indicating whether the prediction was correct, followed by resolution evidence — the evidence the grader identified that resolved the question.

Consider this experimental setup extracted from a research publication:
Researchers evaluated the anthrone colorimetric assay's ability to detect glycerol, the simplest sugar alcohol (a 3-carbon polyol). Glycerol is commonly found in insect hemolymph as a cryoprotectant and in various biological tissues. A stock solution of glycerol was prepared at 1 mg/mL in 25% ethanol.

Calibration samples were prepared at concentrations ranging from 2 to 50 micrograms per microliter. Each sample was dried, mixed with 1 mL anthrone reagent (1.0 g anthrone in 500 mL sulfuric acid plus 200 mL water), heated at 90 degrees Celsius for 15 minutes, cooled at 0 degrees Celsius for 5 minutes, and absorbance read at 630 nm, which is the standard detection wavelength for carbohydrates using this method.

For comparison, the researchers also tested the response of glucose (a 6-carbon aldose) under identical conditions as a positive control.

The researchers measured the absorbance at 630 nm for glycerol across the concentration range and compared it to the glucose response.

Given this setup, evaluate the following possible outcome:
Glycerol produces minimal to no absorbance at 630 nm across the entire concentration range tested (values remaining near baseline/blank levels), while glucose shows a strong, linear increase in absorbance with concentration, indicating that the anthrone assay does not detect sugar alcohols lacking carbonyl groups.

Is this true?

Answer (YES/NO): NO